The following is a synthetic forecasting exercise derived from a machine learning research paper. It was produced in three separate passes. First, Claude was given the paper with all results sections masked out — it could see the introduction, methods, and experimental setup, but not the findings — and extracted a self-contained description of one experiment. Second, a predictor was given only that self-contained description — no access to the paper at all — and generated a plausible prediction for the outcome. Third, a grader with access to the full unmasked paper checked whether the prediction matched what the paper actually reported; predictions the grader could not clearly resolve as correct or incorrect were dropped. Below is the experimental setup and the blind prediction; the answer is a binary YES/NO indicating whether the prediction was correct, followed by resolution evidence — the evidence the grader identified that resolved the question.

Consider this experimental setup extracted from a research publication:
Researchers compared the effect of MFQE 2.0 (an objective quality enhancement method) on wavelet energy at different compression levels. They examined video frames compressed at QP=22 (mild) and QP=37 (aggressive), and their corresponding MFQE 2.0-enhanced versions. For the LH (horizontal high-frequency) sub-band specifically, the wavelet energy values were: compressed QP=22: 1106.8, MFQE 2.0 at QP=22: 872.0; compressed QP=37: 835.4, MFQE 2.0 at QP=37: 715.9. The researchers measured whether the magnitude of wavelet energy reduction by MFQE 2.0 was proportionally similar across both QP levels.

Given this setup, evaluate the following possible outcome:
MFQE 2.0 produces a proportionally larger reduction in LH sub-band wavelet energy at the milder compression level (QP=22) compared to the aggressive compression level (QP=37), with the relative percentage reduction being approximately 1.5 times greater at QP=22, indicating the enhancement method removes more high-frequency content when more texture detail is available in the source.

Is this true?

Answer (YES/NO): YES